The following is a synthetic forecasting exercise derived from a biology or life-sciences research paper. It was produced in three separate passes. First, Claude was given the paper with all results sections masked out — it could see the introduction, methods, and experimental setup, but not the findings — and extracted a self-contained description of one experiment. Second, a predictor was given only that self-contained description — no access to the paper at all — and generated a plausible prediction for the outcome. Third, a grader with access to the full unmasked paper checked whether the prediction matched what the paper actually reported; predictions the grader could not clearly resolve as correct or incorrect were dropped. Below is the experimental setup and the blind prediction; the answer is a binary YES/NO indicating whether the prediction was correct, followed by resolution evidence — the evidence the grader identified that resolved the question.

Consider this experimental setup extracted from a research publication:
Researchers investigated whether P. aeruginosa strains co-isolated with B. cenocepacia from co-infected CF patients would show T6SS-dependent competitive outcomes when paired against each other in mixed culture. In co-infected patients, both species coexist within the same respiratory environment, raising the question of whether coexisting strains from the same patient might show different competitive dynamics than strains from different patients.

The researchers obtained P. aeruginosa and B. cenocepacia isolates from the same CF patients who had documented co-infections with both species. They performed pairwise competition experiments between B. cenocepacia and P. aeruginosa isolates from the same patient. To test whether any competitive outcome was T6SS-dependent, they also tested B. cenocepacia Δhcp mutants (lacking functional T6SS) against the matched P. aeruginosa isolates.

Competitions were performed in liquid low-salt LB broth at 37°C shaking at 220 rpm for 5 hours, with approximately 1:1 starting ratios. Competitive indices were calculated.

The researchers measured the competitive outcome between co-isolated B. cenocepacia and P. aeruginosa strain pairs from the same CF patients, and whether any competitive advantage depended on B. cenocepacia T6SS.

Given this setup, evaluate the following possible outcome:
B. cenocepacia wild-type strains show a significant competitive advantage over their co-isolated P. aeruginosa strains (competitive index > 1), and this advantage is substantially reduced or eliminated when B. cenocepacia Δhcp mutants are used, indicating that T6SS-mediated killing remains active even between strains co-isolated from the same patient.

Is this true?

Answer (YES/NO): NO